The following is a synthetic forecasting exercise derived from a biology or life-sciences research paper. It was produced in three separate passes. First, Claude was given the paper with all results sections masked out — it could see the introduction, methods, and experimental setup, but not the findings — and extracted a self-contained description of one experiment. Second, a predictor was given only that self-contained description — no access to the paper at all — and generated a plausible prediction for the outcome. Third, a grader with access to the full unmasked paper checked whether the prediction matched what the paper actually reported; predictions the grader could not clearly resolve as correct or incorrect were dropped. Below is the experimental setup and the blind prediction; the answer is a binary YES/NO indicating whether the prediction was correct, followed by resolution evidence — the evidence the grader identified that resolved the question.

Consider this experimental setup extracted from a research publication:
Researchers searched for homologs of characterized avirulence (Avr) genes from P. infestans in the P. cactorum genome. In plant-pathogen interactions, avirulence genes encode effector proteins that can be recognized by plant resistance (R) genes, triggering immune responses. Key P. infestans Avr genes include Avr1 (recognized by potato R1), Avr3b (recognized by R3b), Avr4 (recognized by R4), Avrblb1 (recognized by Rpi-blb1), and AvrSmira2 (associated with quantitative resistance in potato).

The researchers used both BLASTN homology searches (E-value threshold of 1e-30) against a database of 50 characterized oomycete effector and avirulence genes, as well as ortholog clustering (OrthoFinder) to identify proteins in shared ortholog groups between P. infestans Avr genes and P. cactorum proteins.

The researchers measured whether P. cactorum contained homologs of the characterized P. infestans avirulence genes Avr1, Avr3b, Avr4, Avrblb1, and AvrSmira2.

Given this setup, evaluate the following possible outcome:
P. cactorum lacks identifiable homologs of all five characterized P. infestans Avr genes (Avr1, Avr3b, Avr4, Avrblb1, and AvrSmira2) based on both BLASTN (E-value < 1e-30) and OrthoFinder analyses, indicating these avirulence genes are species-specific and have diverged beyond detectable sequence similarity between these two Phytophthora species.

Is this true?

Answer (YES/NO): NO